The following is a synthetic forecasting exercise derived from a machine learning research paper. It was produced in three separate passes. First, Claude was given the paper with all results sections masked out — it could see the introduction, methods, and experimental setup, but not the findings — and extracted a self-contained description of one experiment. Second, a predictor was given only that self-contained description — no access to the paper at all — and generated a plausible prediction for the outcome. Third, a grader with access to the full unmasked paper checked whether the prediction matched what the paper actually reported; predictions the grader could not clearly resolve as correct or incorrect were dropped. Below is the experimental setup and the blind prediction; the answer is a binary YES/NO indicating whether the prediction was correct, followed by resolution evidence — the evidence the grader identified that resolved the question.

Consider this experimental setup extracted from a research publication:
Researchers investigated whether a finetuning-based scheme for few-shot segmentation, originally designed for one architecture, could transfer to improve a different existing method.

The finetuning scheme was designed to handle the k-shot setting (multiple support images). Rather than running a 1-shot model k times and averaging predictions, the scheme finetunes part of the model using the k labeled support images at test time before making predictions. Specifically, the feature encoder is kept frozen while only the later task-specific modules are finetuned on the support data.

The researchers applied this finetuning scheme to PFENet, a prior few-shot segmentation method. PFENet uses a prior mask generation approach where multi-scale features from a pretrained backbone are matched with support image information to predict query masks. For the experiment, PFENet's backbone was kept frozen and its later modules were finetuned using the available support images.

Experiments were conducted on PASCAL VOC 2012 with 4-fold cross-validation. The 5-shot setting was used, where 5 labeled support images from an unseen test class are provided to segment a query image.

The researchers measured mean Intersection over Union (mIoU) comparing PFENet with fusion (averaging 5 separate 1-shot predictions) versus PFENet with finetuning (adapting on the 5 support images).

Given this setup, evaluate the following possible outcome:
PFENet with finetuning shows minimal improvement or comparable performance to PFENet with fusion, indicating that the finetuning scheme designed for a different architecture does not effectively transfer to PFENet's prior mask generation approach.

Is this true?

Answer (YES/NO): NO